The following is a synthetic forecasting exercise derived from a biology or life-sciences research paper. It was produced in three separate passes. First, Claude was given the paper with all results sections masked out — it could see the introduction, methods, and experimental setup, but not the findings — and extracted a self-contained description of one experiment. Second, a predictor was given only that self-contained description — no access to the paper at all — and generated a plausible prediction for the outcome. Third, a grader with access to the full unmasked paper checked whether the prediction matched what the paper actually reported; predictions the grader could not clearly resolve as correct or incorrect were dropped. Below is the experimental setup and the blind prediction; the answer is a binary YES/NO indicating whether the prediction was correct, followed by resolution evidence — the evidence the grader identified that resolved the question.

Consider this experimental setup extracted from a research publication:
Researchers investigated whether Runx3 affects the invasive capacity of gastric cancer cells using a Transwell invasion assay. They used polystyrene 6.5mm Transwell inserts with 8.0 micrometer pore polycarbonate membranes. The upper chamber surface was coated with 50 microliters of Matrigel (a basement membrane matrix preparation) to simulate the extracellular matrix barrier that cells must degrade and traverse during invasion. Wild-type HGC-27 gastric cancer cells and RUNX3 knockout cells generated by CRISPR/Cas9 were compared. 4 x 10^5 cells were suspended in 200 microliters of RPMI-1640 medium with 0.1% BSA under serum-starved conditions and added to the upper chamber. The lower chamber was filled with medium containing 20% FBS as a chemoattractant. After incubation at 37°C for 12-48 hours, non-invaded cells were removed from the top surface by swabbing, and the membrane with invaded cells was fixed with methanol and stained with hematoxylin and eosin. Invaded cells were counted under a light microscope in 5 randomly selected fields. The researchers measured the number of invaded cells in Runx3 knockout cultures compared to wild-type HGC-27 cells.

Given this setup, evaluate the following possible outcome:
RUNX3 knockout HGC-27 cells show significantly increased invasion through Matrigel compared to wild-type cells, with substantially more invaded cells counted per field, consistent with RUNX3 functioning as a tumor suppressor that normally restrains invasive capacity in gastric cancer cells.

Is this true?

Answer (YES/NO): NO